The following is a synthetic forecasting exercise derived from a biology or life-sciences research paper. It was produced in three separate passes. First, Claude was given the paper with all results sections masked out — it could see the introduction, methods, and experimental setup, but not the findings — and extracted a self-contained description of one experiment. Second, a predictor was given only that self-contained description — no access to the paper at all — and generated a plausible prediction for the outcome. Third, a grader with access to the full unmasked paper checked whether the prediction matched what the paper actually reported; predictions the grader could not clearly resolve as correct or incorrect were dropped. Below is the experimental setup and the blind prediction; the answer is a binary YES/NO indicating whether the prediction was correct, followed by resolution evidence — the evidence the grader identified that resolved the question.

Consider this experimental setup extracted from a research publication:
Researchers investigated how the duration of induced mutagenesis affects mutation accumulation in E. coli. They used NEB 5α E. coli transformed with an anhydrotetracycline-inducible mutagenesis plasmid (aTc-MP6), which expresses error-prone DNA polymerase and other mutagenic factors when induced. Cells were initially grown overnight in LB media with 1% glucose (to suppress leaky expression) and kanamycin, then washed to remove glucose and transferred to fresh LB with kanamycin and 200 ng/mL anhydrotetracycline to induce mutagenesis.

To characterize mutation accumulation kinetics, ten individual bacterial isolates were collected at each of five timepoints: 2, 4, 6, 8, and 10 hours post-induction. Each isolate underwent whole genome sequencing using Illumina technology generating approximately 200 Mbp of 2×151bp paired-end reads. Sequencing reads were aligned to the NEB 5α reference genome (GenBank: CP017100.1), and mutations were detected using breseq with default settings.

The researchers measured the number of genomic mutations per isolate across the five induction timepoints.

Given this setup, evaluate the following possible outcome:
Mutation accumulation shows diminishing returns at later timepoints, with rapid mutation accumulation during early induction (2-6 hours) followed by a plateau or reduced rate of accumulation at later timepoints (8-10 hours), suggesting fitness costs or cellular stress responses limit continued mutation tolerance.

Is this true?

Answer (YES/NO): NO